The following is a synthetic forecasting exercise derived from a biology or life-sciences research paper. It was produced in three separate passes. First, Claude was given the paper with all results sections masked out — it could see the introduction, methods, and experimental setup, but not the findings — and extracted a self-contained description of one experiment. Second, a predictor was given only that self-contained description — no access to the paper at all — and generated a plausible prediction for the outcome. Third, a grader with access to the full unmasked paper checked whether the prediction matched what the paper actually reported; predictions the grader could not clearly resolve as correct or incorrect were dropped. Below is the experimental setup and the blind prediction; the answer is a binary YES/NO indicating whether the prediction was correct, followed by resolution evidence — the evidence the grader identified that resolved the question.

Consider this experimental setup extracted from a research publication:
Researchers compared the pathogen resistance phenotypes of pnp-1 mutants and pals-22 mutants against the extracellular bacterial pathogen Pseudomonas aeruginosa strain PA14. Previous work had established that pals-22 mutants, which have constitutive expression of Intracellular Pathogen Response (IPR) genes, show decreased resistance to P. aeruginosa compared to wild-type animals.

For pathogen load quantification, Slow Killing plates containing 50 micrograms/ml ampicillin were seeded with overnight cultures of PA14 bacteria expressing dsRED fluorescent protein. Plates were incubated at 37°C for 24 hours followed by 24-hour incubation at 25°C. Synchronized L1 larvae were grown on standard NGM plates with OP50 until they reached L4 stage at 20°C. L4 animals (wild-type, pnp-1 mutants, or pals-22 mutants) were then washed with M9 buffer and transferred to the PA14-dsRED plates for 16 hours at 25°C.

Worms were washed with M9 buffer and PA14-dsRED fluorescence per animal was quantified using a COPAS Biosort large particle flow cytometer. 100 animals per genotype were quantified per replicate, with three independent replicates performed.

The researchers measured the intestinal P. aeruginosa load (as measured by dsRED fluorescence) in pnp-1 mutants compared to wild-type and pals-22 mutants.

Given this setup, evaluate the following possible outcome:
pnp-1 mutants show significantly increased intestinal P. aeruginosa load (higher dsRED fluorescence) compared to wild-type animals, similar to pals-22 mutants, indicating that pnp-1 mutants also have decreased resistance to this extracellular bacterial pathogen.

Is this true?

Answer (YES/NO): NO